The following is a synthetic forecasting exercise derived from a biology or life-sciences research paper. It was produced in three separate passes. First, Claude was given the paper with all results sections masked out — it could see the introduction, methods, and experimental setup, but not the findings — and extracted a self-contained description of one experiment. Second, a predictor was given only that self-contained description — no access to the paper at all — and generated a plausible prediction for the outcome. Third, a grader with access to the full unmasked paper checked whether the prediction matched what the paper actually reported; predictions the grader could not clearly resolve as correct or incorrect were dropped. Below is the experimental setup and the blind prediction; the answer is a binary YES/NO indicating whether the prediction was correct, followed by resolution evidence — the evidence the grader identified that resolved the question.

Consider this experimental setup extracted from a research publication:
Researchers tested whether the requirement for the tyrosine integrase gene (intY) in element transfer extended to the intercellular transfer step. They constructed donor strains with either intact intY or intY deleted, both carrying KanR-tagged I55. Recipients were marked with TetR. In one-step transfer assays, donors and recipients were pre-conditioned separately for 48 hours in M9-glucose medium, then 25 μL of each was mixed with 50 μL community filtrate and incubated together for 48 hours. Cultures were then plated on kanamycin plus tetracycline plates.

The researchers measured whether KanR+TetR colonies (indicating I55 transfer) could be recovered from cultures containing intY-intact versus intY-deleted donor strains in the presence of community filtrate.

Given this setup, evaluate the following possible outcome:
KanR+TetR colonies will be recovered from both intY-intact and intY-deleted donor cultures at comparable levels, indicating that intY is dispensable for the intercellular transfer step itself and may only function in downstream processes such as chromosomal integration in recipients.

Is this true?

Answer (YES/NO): NO